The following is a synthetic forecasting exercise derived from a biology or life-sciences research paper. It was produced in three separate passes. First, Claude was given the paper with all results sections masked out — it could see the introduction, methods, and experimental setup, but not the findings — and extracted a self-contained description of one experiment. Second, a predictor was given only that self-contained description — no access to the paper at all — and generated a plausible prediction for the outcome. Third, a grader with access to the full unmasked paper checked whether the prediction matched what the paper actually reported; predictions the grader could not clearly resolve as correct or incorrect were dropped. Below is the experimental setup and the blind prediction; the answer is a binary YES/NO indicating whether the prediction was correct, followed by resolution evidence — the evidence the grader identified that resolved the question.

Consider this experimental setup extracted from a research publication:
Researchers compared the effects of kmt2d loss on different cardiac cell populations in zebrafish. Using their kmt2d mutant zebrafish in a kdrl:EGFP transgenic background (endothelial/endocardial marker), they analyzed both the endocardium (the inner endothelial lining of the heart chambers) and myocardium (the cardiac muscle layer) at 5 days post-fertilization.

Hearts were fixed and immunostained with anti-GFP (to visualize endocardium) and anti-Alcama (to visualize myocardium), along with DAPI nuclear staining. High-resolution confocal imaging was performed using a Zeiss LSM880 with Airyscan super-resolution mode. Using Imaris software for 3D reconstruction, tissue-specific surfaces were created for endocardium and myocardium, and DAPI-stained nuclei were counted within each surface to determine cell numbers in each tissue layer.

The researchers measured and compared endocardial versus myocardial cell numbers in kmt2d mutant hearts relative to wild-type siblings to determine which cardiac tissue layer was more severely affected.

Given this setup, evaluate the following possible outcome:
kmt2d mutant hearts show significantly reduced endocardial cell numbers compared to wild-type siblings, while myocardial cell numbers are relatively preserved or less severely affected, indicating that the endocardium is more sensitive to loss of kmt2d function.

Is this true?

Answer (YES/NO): YES